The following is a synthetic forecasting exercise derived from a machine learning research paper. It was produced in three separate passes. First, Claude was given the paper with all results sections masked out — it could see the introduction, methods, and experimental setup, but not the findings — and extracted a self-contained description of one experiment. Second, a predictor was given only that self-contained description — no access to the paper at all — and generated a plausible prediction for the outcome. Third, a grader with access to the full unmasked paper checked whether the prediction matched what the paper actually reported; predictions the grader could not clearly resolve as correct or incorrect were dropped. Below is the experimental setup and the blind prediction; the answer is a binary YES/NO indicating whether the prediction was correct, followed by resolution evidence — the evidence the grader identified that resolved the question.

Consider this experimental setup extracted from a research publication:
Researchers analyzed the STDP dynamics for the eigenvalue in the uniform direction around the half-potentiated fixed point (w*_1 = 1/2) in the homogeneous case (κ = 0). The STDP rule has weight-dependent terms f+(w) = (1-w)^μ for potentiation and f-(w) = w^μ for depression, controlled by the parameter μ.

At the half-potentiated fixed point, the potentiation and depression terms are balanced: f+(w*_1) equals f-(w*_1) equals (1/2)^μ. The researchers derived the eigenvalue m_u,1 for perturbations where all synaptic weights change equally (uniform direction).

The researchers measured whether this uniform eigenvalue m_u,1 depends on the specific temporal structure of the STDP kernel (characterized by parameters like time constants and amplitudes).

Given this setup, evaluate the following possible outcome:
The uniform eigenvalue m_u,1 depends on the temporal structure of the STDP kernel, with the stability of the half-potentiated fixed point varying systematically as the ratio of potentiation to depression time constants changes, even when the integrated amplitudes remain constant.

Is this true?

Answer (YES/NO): NO